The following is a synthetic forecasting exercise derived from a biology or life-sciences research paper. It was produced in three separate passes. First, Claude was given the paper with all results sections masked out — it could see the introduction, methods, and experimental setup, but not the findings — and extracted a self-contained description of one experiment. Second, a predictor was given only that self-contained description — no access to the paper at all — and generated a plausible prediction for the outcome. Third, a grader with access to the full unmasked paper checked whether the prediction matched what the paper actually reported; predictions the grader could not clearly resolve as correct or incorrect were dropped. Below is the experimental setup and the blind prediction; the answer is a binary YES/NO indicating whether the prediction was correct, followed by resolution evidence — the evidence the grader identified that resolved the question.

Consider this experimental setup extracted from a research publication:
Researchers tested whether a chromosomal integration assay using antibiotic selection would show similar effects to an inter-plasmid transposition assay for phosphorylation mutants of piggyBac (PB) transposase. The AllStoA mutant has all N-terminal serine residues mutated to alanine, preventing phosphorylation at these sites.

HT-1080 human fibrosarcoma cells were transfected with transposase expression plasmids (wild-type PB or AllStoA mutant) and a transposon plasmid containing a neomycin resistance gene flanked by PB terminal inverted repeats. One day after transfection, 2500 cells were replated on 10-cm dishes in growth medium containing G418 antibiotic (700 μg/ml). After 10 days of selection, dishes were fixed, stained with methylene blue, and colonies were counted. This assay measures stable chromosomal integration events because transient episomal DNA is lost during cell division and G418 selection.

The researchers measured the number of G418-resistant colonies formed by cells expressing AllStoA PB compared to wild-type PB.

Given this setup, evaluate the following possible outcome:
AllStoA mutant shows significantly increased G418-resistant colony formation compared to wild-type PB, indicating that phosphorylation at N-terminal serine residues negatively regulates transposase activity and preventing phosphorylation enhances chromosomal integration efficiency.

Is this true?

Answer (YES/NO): YES